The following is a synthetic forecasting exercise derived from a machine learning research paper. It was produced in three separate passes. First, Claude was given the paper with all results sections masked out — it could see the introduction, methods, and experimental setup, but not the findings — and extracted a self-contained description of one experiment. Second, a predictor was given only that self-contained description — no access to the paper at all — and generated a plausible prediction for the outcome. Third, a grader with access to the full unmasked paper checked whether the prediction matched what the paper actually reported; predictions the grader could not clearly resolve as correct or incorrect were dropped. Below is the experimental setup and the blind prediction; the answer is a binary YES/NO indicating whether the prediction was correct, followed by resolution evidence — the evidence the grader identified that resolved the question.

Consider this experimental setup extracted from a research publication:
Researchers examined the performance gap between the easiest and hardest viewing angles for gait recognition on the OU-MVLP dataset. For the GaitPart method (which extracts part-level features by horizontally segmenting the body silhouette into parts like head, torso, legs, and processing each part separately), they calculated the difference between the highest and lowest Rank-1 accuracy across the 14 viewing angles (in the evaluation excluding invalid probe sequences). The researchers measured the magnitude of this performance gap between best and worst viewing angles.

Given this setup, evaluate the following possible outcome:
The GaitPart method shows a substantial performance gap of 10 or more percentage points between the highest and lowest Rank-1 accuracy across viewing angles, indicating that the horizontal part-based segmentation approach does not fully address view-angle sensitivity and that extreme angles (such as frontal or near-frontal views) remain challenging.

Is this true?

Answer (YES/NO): NO